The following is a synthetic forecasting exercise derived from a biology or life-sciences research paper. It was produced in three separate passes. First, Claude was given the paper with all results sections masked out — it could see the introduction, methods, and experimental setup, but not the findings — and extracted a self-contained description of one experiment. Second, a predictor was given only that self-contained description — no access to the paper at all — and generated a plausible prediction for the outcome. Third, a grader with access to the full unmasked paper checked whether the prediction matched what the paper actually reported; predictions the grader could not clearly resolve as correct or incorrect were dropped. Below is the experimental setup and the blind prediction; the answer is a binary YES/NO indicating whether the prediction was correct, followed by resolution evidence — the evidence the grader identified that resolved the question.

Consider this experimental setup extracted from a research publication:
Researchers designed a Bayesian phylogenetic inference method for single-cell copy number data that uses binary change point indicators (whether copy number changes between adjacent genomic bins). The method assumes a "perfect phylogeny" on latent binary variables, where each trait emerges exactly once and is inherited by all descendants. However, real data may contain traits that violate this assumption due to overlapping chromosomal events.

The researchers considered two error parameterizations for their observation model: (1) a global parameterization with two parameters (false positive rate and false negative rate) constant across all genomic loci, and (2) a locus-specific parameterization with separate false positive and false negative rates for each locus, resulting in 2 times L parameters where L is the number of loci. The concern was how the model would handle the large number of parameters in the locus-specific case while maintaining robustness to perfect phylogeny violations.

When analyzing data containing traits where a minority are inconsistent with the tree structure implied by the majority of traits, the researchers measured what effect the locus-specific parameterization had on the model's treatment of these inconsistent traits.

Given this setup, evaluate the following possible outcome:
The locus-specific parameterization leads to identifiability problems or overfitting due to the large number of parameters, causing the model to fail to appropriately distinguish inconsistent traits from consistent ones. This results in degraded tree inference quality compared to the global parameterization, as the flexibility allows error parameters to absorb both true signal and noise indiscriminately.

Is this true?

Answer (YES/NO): NO